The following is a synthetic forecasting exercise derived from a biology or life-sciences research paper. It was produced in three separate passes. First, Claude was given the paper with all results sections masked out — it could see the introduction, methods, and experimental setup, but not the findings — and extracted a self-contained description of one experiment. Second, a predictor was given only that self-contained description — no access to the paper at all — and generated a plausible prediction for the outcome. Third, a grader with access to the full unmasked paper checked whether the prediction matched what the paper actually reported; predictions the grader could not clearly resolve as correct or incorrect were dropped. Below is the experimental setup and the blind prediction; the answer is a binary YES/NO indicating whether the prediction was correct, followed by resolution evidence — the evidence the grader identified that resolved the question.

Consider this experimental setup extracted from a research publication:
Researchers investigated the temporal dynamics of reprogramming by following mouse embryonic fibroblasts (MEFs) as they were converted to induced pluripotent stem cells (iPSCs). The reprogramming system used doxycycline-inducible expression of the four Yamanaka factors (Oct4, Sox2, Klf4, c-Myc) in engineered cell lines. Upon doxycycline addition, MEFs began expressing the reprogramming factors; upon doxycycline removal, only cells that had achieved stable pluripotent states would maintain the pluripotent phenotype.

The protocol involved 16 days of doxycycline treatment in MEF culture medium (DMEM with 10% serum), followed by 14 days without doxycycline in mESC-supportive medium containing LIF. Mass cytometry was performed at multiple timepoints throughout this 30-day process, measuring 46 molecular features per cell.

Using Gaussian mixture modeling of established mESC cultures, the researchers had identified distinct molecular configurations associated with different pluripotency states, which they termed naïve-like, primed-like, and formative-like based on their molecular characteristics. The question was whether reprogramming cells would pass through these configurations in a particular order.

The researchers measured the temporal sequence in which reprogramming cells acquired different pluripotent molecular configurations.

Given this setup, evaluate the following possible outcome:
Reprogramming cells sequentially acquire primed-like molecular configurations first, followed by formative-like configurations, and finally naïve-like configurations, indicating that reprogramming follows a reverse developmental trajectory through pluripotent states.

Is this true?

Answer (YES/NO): NO